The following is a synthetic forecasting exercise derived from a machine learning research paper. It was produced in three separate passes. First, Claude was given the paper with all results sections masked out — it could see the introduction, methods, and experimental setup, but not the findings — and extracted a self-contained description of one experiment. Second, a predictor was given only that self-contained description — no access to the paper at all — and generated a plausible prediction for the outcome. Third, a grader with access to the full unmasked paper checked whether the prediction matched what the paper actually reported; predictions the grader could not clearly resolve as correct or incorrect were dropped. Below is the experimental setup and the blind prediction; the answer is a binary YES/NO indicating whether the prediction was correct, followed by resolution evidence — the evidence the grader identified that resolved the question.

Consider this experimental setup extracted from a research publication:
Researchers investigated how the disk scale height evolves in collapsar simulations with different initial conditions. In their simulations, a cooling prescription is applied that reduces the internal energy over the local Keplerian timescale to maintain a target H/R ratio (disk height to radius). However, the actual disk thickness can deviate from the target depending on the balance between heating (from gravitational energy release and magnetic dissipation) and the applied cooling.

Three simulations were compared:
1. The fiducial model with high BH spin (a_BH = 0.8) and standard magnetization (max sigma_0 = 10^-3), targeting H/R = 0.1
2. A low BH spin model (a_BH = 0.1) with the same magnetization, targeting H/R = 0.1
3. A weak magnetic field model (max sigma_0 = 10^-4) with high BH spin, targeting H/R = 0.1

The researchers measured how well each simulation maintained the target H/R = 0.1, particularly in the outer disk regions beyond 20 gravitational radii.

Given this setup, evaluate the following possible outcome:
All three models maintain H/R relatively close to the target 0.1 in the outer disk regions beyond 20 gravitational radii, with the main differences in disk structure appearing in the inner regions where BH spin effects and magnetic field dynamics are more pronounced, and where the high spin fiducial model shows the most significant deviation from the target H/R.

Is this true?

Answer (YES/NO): NO